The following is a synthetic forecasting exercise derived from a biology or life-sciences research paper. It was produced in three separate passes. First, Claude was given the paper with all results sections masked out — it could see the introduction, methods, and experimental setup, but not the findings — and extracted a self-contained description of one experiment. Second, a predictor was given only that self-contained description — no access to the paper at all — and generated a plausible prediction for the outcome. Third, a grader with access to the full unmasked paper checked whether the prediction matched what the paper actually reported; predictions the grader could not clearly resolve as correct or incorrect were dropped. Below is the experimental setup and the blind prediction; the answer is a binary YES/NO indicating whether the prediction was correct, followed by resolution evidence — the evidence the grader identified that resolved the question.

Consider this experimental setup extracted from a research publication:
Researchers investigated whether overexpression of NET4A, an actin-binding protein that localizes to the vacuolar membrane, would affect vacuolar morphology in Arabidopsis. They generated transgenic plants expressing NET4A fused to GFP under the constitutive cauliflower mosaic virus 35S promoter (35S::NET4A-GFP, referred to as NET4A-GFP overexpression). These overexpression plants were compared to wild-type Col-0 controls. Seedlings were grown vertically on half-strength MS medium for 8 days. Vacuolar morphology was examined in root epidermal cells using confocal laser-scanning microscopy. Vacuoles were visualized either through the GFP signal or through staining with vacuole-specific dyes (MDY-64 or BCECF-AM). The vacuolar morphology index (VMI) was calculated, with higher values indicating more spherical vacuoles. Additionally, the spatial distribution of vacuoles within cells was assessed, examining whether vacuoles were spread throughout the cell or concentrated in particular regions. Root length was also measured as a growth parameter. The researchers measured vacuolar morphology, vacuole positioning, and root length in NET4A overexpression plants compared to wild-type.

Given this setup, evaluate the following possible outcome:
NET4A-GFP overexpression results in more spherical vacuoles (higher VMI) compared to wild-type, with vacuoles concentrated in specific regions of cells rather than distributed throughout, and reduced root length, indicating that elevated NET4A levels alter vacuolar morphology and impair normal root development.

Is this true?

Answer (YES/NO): YES